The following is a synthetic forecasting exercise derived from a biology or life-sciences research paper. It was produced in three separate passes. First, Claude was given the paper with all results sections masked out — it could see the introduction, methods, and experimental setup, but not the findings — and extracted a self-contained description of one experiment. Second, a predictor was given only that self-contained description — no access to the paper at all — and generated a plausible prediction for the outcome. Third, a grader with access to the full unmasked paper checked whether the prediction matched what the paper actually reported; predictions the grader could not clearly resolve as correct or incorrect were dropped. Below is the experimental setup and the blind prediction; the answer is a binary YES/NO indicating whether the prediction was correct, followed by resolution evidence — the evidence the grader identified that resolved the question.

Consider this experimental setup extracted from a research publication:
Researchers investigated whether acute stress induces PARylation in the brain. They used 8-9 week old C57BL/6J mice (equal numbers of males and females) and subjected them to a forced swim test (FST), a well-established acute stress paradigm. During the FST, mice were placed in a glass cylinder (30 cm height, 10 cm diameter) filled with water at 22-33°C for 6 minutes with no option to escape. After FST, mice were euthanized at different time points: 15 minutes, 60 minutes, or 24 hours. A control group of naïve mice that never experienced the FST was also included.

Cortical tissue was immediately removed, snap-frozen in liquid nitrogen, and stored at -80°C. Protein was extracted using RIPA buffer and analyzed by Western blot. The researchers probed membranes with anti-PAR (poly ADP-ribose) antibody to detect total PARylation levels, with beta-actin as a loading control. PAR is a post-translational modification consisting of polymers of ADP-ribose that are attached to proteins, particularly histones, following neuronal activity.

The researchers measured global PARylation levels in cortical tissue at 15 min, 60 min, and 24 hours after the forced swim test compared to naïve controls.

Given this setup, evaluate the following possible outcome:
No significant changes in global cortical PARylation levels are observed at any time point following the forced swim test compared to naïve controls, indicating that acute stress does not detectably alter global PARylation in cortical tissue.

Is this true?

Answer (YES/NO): NO